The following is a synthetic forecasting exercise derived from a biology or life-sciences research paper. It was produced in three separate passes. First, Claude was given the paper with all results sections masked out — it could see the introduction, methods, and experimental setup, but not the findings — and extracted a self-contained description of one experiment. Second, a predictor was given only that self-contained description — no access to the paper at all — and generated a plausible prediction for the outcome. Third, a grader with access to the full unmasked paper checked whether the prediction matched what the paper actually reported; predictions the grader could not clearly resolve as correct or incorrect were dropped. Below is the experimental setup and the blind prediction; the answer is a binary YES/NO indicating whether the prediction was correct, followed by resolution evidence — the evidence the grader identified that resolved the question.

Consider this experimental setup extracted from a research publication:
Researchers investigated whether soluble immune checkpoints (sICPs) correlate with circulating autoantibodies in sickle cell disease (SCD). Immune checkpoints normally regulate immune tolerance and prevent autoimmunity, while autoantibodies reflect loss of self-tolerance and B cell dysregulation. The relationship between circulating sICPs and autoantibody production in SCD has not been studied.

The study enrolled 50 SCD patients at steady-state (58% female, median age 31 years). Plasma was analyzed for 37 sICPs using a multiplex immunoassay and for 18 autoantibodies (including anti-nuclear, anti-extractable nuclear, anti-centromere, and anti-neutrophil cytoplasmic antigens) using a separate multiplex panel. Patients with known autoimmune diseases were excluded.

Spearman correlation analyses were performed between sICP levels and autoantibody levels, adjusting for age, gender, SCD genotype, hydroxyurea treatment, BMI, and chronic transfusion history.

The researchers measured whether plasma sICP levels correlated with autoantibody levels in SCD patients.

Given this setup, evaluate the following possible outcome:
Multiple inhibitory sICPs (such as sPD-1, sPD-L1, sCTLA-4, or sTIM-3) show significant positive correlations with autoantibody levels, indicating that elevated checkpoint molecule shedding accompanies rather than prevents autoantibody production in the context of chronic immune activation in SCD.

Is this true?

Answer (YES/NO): NO